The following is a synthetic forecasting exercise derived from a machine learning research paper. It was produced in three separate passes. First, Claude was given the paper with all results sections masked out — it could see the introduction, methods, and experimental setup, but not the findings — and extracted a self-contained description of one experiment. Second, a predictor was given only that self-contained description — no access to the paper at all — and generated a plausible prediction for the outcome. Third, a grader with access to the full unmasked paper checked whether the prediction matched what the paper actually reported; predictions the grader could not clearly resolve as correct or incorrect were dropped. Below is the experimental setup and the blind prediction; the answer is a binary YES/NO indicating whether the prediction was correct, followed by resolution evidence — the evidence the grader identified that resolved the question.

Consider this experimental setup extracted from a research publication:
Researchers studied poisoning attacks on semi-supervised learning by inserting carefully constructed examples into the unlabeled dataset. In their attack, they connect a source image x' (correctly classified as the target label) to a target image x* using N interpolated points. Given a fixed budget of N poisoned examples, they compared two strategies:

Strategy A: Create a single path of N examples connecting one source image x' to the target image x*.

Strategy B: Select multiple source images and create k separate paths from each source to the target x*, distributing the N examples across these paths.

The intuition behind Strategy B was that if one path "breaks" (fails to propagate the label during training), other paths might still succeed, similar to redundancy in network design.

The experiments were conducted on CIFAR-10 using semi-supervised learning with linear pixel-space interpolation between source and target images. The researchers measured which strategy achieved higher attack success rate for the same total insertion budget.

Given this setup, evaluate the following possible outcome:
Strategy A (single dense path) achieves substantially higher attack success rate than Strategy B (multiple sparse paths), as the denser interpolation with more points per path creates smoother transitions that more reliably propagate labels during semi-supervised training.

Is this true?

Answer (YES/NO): YES